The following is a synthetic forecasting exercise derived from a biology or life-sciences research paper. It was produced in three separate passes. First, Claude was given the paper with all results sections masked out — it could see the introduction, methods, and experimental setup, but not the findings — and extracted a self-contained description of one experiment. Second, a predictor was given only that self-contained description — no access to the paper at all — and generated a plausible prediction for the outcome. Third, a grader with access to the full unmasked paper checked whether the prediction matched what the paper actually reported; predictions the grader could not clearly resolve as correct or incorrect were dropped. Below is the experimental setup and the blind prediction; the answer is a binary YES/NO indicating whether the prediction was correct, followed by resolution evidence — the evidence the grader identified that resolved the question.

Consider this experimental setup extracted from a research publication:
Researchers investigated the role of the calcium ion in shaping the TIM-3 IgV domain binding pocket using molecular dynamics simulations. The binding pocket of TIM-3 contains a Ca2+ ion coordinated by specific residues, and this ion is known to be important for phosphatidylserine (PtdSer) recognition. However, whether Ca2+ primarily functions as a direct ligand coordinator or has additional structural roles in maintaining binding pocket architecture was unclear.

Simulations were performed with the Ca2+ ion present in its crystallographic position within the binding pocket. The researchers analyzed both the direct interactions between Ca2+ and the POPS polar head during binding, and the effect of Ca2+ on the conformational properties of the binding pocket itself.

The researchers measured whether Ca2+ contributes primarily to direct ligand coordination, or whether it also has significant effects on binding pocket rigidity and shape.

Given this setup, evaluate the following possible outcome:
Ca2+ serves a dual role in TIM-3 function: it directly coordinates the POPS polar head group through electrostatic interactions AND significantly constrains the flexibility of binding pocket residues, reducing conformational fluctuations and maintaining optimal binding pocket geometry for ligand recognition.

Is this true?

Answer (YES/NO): YES